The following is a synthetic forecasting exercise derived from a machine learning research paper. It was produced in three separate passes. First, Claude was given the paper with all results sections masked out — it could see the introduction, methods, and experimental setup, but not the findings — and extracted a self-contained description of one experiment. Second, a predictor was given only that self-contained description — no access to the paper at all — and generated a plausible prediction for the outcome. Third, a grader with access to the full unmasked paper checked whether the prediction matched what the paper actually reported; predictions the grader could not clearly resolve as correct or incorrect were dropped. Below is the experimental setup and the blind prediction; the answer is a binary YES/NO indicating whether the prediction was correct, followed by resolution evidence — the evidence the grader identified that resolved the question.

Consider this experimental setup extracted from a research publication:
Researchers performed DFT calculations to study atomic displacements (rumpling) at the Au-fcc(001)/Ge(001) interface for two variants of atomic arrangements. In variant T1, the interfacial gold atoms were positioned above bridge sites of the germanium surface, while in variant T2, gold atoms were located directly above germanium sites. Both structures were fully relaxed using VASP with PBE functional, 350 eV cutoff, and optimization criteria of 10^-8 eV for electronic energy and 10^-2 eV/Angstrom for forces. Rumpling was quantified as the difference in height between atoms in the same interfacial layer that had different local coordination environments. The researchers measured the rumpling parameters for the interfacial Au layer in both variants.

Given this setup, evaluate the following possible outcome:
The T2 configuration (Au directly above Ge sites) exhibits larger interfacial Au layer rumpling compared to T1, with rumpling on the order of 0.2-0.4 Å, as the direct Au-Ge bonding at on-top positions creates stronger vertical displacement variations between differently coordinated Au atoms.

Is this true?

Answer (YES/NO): NO